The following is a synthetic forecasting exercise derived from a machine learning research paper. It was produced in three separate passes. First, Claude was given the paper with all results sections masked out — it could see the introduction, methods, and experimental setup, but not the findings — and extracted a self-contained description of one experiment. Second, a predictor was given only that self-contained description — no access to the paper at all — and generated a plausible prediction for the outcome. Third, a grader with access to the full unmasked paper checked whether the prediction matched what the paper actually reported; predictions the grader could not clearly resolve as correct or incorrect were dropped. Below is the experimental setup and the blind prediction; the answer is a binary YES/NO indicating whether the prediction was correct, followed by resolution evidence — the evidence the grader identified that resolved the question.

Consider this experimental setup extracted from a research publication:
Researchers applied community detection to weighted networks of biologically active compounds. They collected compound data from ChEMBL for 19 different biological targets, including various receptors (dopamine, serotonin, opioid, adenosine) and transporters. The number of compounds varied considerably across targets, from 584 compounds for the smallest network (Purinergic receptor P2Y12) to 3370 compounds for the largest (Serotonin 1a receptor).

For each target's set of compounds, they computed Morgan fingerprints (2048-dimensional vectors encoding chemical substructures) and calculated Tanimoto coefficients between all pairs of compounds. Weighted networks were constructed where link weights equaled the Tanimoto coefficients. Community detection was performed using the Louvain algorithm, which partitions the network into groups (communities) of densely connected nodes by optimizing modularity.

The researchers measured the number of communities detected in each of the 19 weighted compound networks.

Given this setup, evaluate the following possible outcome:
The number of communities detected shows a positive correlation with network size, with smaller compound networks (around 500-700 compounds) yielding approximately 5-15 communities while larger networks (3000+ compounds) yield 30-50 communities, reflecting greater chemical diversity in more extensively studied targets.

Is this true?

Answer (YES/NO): NO